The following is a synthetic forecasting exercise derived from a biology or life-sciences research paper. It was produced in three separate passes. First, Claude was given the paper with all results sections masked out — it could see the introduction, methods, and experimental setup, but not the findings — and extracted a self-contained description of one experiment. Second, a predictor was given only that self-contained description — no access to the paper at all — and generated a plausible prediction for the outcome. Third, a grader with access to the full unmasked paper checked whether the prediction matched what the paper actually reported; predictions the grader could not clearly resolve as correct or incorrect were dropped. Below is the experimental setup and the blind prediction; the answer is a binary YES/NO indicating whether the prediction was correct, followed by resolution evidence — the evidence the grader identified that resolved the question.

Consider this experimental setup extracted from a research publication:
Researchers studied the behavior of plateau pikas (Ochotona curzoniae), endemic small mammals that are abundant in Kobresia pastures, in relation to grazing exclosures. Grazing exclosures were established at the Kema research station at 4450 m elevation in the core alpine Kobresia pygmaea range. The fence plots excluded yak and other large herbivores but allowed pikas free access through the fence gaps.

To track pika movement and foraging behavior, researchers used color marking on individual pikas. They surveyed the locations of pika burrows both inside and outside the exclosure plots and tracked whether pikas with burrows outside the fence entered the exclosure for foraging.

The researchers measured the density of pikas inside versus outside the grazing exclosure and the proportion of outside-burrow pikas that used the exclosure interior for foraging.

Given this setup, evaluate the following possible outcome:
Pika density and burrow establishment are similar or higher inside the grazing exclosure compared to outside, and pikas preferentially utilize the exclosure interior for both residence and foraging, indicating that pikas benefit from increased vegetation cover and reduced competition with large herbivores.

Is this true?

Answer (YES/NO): YES